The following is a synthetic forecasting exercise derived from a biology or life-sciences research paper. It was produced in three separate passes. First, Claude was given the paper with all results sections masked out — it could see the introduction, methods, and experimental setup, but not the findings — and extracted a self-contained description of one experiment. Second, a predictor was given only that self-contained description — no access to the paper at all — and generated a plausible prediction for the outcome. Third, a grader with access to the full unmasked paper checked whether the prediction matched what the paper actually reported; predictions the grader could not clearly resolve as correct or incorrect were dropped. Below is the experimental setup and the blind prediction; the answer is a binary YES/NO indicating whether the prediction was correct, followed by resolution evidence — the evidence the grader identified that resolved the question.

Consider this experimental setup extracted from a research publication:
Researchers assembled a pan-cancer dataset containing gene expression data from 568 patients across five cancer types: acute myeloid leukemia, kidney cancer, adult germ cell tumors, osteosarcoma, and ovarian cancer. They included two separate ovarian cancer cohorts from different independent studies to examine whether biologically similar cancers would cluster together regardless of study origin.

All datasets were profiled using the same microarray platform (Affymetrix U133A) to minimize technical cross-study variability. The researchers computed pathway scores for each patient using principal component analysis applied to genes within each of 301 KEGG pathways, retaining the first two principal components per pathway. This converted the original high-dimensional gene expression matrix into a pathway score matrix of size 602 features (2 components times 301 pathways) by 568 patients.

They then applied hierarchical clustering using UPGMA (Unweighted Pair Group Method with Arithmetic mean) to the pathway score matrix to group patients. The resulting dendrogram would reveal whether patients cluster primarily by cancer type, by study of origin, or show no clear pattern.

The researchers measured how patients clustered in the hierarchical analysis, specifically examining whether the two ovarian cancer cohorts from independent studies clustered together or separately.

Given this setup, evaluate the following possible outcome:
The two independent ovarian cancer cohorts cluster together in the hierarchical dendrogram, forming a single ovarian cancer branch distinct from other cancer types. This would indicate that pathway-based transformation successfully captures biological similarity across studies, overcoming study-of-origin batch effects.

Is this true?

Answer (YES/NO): YES